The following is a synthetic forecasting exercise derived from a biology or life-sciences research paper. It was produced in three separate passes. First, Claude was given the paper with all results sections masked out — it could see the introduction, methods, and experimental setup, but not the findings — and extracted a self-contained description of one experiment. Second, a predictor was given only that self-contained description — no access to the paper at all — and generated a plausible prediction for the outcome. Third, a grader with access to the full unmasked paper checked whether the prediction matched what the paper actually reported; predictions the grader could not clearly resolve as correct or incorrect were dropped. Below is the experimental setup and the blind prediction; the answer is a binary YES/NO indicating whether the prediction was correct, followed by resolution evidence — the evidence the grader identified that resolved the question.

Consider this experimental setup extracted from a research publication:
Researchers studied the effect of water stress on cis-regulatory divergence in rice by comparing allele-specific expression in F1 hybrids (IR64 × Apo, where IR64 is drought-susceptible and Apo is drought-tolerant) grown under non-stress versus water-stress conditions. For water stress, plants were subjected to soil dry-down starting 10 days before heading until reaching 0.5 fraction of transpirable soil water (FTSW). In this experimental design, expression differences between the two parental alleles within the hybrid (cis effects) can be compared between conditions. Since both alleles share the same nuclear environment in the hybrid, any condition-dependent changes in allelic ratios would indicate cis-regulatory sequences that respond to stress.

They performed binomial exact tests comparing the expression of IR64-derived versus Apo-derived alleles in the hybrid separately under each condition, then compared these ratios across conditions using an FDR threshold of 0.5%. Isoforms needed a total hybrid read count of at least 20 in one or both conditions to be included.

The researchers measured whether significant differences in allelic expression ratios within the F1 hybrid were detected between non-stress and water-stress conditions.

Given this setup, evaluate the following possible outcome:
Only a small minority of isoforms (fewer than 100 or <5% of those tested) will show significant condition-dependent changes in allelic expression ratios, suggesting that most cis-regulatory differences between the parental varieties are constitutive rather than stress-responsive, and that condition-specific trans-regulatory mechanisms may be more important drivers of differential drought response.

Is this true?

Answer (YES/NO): NO